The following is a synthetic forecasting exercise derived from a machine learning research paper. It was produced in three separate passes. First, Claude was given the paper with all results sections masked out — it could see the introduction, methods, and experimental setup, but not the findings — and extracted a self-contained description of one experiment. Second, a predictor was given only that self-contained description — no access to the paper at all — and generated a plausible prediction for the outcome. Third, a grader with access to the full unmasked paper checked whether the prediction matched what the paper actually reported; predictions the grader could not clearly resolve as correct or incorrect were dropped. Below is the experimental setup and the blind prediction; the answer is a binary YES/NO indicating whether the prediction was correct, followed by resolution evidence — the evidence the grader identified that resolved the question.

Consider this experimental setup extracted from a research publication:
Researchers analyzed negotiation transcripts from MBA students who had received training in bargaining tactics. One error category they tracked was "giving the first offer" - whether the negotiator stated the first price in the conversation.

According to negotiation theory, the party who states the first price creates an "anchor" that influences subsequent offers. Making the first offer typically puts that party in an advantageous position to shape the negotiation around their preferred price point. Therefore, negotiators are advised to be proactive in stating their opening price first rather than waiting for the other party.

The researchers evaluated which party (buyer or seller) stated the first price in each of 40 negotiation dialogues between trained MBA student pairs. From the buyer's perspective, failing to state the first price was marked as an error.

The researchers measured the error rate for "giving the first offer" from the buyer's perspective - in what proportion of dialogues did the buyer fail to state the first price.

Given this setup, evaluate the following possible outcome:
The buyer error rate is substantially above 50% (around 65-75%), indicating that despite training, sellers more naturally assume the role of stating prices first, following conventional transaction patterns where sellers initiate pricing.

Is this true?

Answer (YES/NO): NO